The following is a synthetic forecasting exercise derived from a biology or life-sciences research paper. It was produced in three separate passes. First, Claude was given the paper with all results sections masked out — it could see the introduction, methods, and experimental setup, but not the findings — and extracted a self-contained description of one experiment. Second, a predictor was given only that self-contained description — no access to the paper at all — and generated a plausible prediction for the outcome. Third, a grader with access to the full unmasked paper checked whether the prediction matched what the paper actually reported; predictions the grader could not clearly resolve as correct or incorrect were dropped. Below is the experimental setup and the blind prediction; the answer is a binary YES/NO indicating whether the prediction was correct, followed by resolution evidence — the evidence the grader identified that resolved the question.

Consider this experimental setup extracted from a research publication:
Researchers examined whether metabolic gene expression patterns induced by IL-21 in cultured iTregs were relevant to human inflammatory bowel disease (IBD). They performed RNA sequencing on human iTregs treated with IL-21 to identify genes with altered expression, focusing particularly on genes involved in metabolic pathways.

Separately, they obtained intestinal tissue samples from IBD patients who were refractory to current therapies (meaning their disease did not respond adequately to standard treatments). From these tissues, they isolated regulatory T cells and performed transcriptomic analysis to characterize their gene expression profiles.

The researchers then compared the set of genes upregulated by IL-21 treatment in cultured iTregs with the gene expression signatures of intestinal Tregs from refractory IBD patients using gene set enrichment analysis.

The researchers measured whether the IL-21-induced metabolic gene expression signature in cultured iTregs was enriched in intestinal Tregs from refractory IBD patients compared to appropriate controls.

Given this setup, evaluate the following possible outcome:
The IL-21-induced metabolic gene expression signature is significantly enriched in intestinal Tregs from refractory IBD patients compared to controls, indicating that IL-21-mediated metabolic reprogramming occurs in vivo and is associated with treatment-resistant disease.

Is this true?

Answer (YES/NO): YES